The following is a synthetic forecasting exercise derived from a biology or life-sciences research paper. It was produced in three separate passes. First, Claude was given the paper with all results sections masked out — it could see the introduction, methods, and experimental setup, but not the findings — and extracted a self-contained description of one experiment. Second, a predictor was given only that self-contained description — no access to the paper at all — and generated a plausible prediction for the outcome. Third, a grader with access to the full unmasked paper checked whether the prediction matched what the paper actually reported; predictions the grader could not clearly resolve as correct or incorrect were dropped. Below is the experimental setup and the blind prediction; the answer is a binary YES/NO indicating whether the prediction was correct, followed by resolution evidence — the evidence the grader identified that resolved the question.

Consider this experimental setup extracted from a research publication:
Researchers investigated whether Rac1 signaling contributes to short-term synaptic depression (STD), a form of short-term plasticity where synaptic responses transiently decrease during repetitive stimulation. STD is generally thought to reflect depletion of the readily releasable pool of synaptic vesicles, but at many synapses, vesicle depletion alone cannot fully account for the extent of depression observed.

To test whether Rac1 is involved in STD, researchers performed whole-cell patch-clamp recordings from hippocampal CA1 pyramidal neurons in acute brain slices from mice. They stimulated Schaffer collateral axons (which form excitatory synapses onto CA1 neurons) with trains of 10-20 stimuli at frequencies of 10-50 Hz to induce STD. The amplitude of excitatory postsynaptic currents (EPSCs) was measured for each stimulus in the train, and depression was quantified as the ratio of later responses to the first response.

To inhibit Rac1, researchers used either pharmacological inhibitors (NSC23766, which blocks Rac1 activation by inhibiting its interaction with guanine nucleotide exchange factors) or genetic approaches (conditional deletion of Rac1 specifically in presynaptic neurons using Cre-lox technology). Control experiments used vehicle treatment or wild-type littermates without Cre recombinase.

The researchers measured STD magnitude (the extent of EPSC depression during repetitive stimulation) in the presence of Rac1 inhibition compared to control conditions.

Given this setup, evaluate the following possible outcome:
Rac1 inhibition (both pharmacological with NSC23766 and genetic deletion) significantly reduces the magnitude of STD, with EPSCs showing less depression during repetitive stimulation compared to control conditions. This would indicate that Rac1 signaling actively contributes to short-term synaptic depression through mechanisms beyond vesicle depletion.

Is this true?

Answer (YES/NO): NO